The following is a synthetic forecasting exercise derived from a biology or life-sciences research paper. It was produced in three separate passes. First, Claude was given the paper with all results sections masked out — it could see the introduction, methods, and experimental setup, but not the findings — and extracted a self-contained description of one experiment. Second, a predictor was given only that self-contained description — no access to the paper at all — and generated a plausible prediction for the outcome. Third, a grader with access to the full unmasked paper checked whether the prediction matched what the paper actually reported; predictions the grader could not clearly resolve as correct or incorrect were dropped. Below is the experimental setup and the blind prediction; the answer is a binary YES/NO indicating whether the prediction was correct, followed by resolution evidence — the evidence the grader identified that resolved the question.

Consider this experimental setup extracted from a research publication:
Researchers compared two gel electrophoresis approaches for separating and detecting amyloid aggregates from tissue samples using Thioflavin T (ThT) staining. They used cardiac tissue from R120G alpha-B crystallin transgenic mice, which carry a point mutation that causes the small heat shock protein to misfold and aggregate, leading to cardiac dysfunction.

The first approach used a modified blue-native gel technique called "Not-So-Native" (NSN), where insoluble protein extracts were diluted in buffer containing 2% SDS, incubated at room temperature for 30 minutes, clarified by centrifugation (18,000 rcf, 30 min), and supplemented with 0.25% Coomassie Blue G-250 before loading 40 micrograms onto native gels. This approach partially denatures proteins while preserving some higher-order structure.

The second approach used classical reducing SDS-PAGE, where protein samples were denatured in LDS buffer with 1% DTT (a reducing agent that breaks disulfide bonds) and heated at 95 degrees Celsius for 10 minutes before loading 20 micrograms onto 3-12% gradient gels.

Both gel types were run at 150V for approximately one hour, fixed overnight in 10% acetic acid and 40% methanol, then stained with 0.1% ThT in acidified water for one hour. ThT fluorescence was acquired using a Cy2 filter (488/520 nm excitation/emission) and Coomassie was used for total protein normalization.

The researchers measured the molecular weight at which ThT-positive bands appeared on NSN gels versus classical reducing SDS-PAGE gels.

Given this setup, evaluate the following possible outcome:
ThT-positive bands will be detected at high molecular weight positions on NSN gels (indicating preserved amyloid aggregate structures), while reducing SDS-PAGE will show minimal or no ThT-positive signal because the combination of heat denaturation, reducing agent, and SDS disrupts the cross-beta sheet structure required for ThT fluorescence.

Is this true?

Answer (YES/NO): NO